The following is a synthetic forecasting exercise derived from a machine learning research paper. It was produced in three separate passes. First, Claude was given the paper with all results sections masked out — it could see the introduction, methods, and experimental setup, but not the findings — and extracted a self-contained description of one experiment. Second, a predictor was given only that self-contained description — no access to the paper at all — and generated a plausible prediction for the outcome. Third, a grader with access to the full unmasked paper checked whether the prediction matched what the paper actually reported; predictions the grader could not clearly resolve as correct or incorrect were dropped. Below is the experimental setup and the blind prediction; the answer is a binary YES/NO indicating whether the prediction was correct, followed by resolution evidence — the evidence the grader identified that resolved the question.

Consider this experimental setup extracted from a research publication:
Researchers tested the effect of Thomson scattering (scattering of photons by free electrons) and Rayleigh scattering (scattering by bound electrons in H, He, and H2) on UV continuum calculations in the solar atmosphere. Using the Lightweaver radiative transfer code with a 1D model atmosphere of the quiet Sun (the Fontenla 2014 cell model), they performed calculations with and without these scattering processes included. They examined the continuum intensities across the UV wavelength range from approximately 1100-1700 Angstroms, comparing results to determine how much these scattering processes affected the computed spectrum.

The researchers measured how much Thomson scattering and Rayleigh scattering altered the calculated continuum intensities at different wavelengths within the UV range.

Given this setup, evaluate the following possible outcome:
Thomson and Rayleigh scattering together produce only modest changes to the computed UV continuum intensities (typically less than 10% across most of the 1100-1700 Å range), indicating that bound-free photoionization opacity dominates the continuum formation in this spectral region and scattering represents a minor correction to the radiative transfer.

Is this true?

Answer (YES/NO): YES